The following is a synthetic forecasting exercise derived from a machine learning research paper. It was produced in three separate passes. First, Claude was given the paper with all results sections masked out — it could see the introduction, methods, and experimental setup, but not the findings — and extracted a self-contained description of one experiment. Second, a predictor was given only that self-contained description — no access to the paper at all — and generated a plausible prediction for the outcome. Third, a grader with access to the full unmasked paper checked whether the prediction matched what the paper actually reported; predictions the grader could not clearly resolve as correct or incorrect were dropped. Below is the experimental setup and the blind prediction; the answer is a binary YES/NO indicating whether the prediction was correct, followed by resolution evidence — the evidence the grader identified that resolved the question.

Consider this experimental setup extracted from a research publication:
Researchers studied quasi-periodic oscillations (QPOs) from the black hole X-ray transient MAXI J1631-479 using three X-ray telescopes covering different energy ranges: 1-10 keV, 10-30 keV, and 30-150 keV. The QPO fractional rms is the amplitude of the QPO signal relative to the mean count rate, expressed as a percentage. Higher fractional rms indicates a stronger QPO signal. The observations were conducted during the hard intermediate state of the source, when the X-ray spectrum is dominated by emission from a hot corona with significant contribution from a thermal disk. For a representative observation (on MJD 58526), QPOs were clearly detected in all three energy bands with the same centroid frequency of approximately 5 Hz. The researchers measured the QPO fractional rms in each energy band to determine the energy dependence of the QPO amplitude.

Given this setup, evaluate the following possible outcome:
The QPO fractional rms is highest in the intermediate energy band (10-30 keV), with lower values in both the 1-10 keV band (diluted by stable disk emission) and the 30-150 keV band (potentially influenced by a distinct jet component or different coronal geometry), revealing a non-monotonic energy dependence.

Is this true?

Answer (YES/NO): YES